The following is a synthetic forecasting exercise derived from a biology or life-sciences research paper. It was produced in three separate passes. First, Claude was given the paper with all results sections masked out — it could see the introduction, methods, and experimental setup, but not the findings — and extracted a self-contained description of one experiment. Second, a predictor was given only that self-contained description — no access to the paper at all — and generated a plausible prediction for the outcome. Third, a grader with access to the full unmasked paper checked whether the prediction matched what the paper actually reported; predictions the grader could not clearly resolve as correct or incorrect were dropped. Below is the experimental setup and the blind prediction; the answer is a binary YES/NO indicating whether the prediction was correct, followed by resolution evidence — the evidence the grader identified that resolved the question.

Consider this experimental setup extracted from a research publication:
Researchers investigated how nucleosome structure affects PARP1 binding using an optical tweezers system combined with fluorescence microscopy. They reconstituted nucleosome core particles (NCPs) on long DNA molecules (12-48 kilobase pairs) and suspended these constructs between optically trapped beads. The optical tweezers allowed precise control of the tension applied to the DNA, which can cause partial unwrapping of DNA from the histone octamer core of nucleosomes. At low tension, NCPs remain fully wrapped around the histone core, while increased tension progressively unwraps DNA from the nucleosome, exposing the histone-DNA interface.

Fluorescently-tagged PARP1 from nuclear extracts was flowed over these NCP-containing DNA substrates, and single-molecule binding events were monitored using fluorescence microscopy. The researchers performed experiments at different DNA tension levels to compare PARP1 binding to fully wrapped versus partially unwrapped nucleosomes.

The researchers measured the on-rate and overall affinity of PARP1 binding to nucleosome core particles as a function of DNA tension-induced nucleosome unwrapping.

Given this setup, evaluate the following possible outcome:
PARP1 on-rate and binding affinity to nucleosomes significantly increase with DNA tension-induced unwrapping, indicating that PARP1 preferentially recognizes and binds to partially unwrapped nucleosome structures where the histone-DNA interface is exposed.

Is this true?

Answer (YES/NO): YES